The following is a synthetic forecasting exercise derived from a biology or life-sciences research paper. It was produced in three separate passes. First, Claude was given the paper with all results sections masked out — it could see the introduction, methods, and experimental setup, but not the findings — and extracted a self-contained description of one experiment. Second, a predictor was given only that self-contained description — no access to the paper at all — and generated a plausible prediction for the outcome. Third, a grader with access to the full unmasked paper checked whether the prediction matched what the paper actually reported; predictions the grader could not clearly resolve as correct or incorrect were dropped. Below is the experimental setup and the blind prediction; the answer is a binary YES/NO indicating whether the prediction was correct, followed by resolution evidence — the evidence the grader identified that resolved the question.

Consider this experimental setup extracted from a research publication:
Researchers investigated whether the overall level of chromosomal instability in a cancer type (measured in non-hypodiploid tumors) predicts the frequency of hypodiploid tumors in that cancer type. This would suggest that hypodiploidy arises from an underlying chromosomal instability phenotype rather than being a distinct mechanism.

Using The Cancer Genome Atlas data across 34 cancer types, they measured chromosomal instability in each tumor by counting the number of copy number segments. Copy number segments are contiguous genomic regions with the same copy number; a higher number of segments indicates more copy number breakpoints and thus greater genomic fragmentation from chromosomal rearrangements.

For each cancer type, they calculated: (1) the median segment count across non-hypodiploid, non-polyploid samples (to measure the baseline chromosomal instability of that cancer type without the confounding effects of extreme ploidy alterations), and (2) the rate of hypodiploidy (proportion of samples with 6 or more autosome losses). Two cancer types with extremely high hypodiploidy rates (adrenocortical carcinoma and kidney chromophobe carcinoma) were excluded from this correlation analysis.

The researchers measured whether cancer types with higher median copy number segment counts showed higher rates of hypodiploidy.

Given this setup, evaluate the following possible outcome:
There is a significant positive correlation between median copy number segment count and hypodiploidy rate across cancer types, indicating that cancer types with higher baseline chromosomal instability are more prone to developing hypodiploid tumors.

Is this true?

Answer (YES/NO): YES